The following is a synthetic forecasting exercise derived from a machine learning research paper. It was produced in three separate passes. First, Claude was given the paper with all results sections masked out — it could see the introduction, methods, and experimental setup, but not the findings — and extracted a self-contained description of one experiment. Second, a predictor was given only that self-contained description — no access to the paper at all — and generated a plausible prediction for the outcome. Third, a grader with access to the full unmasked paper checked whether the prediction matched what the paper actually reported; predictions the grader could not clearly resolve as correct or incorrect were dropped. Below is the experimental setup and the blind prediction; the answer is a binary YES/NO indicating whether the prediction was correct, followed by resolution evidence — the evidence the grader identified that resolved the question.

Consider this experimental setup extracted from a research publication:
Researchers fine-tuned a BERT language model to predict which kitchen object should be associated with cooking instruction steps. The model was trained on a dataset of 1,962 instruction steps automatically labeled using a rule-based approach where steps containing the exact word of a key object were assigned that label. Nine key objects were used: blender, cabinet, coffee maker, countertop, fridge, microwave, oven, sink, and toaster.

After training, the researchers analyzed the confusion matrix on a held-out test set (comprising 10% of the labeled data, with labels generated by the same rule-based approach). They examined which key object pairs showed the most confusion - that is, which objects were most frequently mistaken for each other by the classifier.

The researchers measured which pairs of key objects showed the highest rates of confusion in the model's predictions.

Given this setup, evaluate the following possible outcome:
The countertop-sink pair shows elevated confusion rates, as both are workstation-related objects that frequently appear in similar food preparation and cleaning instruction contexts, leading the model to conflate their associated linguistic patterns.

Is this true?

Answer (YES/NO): YES